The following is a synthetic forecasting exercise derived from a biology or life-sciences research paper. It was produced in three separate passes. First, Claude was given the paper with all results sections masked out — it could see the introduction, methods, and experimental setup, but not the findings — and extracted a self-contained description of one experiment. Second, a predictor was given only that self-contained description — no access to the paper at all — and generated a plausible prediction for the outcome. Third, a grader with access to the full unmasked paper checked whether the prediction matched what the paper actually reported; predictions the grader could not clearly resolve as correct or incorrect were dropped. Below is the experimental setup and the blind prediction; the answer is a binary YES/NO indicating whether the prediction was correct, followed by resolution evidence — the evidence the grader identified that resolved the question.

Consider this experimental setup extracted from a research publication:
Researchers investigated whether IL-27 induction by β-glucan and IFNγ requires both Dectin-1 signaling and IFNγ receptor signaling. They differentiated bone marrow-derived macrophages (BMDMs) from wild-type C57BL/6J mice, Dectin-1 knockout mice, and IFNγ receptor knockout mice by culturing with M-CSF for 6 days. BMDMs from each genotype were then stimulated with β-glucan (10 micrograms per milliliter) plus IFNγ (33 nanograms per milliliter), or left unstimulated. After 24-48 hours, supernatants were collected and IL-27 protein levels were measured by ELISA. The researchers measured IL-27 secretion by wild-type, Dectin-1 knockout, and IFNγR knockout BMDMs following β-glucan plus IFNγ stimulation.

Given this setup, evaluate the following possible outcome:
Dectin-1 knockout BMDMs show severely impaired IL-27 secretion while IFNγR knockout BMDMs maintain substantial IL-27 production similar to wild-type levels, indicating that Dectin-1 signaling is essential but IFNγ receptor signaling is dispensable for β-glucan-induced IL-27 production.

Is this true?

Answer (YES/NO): NO